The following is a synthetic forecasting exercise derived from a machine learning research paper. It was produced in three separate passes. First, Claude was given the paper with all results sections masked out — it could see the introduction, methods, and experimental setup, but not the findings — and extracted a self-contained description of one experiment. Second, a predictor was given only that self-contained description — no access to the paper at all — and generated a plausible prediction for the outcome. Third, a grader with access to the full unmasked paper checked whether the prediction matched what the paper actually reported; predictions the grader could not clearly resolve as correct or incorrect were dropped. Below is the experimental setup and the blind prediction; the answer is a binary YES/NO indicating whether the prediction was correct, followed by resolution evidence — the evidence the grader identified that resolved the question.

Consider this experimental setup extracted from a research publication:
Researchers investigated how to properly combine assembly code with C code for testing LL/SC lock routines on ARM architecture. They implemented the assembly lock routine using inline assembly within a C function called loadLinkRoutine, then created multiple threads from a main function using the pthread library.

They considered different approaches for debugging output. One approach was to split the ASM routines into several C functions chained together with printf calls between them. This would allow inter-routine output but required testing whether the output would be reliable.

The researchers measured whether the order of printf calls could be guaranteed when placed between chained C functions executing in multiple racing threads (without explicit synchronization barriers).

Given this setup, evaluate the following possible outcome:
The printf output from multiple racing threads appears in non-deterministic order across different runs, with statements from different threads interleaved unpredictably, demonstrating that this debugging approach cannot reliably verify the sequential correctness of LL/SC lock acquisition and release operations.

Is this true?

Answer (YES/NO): YES